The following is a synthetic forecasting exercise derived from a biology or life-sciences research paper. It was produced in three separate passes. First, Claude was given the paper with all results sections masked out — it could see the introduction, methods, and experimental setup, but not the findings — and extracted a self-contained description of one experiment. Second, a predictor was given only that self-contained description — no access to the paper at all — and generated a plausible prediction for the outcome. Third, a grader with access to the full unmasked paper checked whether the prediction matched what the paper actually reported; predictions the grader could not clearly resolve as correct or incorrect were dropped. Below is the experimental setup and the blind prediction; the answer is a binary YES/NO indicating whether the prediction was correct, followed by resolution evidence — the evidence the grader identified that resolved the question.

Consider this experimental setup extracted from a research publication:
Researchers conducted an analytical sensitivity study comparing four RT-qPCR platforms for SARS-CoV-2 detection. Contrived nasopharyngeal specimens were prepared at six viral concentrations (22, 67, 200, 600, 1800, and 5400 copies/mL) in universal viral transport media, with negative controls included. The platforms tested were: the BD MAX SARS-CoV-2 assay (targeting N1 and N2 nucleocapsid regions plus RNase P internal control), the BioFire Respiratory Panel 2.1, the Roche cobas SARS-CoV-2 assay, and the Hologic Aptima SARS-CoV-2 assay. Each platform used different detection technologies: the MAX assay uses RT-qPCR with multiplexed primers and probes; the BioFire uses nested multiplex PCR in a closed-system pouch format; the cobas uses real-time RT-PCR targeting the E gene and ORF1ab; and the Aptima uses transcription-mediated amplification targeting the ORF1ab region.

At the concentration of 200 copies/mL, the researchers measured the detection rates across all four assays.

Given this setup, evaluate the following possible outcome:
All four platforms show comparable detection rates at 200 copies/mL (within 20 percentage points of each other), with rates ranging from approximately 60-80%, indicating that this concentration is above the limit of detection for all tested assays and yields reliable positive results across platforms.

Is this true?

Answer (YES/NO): NO